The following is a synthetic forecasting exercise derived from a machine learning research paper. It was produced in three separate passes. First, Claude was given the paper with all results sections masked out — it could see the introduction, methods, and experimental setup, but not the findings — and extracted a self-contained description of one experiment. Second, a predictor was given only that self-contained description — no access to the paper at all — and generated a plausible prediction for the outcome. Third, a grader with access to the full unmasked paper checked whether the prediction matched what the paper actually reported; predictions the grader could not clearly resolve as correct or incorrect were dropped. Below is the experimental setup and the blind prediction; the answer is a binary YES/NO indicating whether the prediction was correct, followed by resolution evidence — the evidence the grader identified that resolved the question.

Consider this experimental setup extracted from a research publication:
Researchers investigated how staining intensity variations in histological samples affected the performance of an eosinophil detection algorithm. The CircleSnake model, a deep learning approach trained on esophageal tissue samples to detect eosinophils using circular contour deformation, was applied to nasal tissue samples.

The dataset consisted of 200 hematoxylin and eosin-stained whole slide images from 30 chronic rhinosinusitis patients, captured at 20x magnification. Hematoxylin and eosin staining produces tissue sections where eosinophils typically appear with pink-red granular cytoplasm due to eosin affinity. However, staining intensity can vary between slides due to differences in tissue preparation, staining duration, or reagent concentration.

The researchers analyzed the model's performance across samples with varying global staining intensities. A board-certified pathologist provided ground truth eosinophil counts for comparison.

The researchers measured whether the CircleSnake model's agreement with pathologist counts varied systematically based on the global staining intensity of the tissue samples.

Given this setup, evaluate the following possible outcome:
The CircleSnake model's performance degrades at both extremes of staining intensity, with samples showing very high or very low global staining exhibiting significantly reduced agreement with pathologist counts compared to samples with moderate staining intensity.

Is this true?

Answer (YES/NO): NO